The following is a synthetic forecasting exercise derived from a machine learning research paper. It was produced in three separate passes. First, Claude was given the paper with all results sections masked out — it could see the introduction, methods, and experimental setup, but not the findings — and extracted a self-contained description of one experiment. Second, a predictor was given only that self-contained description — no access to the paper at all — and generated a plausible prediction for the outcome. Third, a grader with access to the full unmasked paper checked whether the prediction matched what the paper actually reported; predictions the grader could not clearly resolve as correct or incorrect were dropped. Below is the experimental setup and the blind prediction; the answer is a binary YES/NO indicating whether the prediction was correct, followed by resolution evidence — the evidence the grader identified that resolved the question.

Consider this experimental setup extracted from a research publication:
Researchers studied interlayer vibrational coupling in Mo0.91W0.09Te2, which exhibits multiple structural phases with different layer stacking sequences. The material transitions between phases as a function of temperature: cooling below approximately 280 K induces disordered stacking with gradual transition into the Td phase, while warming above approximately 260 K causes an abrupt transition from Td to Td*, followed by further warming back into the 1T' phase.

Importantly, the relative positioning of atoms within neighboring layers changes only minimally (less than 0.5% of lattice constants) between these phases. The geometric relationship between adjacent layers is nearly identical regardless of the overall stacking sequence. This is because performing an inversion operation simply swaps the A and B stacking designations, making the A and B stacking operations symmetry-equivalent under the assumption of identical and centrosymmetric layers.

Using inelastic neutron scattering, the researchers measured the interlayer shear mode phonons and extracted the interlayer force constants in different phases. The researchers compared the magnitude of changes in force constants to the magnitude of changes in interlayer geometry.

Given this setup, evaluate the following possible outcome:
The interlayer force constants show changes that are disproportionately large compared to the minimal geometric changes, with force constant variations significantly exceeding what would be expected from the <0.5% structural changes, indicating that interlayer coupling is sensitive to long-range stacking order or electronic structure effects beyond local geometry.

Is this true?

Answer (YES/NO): YES